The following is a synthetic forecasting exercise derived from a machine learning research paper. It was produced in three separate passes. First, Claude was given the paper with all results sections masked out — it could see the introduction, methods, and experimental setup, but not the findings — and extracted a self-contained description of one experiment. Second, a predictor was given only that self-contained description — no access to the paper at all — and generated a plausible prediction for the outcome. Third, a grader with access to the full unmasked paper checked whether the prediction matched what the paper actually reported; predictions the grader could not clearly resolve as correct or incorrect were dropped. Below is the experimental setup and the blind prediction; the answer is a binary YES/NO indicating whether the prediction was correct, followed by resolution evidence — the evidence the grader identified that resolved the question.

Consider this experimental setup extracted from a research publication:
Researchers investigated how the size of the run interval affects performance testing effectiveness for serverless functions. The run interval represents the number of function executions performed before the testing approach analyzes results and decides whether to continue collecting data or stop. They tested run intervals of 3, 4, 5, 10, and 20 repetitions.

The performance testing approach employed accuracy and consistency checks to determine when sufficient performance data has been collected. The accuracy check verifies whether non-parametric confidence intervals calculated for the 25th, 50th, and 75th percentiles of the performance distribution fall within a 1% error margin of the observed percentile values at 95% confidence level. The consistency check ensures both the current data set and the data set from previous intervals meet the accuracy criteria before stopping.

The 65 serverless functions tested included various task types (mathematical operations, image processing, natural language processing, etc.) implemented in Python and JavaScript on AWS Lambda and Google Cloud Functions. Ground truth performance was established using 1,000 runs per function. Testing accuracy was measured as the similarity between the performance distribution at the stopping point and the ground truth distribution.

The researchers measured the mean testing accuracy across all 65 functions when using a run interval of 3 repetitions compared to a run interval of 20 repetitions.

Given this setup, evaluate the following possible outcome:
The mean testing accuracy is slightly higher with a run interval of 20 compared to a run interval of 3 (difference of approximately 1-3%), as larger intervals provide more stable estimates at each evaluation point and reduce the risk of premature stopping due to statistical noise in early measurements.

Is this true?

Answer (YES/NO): NO